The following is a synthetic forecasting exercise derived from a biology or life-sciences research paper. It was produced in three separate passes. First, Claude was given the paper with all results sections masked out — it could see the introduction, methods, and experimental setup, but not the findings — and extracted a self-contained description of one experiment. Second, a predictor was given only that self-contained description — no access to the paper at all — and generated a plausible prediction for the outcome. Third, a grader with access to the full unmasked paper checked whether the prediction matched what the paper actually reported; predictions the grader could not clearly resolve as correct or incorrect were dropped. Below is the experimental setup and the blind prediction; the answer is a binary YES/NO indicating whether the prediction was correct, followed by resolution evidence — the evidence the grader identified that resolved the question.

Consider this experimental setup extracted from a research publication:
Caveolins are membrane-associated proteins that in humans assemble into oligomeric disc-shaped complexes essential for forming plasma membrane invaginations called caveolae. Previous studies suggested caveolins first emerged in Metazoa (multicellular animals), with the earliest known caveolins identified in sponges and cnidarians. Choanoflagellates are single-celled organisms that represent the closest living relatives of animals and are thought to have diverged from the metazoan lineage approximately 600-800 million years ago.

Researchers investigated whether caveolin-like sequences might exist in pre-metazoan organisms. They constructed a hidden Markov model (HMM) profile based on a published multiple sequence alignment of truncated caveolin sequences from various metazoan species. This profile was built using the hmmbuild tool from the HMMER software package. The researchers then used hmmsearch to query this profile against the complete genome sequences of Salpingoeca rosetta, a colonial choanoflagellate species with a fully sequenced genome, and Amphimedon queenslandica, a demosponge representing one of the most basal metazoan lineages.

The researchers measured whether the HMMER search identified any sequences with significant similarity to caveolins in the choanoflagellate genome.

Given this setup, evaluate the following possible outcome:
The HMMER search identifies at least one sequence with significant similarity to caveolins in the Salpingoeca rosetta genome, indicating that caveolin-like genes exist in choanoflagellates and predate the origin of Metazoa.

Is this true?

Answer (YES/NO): YES